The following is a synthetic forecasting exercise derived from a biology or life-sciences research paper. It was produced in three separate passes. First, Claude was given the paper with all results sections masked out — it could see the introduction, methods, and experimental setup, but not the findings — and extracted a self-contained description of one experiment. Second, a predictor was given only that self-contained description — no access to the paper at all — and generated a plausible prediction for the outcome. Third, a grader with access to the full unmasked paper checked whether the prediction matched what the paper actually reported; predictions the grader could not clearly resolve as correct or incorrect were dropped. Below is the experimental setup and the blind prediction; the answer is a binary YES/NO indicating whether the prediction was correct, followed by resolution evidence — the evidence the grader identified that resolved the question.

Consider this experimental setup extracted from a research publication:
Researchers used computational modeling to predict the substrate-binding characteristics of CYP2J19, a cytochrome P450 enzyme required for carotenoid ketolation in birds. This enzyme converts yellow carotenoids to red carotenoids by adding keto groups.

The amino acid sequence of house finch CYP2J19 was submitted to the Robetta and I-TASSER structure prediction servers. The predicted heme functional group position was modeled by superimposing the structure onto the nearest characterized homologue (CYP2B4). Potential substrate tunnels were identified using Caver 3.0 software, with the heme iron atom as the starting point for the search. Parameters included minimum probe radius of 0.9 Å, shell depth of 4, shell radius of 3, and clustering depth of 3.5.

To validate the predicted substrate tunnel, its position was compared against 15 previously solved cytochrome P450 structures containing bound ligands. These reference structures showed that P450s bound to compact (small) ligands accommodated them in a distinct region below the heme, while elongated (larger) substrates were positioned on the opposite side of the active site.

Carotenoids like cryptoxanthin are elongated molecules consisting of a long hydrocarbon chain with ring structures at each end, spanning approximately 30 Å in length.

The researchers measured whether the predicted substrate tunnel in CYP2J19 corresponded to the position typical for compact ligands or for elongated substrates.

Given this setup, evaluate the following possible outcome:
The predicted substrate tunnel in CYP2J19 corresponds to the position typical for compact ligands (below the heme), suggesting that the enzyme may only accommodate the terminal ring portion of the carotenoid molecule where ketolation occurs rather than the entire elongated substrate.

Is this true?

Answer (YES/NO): NO